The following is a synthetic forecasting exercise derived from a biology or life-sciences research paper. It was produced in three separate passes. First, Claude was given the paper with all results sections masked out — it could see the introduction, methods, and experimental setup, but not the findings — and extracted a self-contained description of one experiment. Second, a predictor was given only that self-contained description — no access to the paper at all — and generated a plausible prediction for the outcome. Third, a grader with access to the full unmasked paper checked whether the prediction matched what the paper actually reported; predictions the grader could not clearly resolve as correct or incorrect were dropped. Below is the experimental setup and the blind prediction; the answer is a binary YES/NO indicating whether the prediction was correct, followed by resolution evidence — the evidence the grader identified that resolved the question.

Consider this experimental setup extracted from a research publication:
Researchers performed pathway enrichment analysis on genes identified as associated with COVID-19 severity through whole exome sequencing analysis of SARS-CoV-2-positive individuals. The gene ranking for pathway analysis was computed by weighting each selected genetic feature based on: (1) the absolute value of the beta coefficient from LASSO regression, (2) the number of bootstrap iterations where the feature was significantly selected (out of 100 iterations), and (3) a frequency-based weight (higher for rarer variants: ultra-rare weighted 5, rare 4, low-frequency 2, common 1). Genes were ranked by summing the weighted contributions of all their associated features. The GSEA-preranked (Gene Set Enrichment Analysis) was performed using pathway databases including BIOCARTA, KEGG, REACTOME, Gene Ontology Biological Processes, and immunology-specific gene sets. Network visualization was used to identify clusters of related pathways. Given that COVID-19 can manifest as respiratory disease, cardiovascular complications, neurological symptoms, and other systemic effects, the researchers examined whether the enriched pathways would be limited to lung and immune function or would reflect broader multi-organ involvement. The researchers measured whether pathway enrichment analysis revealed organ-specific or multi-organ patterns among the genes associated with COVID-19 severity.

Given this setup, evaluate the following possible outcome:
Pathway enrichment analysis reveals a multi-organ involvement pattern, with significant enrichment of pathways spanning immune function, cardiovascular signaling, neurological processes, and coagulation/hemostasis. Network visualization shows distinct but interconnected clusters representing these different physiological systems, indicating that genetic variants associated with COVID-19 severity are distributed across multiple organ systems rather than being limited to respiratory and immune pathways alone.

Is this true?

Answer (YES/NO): NO